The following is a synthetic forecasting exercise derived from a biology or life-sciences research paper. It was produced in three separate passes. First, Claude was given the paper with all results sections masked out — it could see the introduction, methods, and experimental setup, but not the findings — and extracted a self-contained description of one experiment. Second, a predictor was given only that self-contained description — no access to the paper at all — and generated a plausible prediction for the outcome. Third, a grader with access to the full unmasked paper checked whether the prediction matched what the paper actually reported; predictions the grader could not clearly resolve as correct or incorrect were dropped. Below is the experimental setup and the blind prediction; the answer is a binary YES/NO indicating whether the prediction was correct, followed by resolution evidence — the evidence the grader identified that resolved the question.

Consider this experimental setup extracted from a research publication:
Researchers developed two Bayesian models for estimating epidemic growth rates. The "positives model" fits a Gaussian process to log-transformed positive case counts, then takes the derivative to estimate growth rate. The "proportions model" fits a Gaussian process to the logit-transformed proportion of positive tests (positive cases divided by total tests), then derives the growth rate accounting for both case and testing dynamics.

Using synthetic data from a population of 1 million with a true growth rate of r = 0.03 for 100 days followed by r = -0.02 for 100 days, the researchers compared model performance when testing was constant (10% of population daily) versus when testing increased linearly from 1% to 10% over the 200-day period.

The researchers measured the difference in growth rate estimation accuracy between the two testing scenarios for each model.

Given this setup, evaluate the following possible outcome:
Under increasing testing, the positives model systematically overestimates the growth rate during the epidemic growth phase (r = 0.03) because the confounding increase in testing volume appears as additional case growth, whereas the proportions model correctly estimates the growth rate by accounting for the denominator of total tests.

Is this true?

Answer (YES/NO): YES